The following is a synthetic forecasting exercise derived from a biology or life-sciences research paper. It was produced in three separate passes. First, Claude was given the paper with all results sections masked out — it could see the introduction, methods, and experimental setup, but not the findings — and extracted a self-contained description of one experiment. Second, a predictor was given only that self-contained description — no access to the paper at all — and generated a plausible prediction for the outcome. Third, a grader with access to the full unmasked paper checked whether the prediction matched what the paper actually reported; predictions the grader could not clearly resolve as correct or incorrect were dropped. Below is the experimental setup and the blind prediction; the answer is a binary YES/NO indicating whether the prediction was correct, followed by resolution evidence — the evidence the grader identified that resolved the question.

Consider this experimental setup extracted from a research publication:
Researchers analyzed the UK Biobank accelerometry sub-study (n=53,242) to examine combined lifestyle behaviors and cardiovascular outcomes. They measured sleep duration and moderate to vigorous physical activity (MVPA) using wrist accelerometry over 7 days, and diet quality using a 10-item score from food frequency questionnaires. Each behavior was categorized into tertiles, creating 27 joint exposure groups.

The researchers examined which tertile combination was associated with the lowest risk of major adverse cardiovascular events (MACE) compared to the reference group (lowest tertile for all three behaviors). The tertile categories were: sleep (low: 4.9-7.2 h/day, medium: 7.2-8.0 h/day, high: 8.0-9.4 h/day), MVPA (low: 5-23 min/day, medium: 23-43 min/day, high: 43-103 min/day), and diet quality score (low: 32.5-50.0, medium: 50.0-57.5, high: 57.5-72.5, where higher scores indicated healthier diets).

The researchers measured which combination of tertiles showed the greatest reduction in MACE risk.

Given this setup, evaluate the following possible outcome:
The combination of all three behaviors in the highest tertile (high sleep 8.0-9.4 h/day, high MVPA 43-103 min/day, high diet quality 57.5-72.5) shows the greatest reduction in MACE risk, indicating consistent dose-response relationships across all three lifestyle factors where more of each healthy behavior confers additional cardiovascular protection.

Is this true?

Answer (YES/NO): NO